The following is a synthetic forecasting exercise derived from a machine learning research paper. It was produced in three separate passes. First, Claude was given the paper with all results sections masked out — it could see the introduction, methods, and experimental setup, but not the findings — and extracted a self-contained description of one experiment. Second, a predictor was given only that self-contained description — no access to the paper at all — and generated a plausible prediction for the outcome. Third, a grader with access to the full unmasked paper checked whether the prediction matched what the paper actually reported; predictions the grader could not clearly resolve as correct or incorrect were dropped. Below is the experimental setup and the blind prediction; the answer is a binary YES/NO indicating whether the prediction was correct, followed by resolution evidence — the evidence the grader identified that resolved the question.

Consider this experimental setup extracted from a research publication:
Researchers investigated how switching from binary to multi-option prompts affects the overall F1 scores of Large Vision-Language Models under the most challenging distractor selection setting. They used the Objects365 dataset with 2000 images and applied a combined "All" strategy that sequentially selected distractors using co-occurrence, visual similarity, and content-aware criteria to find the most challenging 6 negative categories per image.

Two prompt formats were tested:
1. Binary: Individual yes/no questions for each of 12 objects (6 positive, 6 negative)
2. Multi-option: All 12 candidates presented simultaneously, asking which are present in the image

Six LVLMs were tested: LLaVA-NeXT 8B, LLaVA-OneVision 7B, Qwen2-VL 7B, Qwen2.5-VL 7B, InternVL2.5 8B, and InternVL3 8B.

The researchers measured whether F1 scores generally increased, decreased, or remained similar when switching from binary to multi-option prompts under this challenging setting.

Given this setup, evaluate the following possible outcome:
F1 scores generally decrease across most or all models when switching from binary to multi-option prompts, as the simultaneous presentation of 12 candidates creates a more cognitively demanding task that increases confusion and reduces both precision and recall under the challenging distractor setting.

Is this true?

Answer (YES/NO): YES